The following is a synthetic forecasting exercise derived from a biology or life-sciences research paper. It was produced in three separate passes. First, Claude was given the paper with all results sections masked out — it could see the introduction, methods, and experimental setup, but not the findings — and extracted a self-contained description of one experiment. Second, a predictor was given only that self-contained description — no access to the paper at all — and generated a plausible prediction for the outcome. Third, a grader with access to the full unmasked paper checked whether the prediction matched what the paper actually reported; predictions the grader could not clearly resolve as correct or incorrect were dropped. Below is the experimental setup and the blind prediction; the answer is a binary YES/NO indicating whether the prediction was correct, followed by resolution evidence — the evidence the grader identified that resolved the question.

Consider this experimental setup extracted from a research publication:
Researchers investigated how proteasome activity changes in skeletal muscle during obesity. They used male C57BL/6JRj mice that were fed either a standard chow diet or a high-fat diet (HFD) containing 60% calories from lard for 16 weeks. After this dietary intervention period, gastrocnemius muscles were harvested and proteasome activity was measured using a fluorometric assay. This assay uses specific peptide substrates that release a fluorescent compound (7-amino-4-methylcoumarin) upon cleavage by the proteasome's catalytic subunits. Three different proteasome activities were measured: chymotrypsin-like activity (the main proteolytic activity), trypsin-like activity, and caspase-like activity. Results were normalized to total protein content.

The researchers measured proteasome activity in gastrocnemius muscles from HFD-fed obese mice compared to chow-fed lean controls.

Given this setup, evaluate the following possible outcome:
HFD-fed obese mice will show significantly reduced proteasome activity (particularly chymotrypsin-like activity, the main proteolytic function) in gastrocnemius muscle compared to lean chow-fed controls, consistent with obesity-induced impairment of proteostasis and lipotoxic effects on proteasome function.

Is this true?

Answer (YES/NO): NO